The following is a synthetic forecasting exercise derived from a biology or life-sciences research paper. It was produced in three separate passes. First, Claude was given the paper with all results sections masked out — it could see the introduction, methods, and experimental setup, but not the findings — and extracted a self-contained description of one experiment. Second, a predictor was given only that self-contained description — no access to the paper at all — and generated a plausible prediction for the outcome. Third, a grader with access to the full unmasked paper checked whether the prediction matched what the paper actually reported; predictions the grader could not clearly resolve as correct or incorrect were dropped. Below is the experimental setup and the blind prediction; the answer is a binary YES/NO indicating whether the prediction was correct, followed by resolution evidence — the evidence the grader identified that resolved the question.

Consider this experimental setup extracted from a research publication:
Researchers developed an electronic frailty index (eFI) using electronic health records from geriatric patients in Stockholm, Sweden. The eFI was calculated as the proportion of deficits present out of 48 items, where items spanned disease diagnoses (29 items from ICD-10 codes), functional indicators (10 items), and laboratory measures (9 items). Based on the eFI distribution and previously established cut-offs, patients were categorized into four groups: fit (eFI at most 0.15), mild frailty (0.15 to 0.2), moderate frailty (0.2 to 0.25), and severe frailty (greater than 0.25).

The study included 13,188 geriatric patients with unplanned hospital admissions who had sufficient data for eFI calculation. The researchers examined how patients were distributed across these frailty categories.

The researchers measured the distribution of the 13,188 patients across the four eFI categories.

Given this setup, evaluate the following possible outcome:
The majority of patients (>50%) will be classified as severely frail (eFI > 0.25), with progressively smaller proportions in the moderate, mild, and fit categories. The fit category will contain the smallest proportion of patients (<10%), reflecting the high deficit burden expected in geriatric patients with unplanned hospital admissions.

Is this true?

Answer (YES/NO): NO